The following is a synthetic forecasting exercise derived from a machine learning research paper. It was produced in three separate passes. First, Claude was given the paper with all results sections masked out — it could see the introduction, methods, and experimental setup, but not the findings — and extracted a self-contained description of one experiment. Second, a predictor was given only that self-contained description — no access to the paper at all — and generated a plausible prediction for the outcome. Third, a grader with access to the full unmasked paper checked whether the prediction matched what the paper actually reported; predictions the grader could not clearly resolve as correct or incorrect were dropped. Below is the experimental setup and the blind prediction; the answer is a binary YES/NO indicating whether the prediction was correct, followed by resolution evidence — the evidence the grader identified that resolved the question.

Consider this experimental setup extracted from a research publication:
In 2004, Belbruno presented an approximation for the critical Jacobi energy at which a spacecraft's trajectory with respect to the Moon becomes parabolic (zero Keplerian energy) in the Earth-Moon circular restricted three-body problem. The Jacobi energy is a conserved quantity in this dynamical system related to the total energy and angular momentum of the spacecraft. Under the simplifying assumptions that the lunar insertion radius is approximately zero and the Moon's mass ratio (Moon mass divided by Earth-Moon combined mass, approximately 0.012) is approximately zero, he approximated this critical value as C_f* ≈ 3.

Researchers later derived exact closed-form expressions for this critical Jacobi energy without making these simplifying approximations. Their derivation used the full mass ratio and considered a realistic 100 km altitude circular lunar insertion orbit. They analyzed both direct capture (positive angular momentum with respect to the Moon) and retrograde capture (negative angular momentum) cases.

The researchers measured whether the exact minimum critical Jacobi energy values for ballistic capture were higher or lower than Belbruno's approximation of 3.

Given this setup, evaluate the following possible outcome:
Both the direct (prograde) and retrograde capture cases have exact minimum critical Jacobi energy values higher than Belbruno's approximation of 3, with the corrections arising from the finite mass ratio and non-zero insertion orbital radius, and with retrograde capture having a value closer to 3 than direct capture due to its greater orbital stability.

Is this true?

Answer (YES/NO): NO